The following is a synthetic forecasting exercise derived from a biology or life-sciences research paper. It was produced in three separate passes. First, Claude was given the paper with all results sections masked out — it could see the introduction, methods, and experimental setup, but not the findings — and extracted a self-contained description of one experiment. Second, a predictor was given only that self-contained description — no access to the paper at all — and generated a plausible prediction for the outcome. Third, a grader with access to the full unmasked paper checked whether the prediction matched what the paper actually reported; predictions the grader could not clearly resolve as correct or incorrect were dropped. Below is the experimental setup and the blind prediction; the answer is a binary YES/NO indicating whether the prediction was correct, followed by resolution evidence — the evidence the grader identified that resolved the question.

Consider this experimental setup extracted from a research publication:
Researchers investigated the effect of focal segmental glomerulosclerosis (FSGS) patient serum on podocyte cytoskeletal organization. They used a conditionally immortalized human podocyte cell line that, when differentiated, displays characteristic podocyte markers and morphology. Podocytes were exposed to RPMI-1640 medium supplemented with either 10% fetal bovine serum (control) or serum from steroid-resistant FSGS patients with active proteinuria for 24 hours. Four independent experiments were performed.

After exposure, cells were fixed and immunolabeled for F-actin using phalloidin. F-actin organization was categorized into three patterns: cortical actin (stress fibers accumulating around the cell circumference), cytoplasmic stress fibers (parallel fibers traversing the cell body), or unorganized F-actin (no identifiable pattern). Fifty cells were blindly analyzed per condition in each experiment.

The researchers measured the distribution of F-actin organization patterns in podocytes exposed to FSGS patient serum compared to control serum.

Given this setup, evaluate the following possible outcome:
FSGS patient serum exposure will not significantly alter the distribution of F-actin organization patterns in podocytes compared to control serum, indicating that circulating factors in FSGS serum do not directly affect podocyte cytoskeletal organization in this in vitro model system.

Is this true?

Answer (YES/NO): NO